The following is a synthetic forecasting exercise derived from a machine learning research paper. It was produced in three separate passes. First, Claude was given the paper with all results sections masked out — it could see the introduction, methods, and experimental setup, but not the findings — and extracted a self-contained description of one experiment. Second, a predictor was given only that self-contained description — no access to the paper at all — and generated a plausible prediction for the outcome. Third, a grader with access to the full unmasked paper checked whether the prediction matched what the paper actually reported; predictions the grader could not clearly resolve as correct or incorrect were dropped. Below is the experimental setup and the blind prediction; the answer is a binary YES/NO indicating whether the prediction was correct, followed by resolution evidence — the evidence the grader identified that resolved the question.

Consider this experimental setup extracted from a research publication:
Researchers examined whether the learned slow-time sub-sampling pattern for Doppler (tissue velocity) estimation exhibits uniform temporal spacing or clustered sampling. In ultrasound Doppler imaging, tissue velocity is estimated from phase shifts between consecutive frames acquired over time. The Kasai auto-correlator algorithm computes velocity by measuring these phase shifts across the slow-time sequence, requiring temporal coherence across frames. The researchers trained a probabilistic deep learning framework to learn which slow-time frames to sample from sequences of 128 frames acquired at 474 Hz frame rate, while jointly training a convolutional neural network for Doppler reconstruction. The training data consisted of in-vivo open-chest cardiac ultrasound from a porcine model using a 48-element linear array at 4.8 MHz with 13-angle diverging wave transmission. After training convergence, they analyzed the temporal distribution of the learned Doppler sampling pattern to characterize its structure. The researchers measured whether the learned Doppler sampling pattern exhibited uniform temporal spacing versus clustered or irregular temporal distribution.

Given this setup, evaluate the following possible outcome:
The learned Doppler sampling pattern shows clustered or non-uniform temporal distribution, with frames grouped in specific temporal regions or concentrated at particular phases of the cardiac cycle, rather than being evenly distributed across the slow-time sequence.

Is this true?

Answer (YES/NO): YES